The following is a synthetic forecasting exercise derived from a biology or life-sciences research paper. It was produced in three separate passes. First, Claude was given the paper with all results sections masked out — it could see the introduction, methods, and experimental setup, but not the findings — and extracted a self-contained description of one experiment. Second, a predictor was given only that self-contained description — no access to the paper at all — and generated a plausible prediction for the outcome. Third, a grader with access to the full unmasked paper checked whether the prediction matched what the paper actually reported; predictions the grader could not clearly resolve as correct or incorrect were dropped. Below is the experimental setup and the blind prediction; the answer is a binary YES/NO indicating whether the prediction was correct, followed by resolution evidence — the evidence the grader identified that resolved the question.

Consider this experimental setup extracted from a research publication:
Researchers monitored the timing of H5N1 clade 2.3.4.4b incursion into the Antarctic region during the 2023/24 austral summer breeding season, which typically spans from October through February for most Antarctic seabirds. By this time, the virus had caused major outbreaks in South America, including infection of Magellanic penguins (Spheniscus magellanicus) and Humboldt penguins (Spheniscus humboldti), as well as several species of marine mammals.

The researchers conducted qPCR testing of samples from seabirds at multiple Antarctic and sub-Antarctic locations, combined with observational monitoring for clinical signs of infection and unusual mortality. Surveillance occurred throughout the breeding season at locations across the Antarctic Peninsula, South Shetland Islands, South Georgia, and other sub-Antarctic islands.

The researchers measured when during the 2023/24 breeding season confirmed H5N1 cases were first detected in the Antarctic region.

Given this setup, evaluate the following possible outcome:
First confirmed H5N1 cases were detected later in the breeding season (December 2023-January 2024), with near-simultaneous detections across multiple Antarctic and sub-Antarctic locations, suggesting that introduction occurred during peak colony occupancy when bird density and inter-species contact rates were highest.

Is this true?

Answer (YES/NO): NO